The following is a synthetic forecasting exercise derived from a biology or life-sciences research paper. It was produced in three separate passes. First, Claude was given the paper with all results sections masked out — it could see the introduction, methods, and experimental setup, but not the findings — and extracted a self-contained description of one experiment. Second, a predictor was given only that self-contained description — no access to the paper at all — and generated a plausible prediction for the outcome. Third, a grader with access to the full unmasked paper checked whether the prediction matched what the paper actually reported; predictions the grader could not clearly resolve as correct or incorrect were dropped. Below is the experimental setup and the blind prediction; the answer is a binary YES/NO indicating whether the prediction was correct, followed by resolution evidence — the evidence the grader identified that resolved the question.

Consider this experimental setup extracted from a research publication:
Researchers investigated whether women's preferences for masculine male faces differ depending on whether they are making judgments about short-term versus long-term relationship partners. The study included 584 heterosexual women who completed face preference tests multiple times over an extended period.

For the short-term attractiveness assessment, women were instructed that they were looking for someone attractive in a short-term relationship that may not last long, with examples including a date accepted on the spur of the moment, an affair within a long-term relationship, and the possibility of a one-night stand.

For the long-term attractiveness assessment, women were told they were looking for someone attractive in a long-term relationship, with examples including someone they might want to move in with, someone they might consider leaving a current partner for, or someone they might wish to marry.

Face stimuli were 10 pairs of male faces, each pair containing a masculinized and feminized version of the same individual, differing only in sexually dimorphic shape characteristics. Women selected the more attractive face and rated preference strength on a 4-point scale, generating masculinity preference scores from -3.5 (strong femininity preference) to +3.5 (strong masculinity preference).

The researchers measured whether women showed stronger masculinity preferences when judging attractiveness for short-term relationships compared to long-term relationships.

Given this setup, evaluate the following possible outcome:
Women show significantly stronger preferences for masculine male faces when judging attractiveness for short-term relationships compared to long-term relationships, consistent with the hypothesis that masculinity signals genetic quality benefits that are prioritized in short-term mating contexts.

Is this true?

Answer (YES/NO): YES